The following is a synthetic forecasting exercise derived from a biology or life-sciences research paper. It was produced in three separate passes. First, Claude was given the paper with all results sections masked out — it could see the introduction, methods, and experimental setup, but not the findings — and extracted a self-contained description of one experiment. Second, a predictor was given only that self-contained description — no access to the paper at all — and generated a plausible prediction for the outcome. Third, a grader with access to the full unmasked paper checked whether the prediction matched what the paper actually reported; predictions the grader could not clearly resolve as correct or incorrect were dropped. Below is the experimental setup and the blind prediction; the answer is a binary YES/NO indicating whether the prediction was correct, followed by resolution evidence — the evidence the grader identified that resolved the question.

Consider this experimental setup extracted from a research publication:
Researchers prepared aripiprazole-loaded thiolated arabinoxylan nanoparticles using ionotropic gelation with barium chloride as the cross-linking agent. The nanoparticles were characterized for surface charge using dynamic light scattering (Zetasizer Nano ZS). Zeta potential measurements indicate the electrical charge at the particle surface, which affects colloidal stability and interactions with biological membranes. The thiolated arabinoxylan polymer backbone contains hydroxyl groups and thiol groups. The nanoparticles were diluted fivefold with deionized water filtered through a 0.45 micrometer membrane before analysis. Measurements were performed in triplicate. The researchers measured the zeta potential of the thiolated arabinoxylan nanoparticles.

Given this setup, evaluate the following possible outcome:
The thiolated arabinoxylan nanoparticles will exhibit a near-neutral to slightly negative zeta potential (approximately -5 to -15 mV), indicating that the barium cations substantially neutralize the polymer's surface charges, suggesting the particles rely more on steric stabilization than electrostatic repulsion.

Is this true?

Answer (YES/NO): NO